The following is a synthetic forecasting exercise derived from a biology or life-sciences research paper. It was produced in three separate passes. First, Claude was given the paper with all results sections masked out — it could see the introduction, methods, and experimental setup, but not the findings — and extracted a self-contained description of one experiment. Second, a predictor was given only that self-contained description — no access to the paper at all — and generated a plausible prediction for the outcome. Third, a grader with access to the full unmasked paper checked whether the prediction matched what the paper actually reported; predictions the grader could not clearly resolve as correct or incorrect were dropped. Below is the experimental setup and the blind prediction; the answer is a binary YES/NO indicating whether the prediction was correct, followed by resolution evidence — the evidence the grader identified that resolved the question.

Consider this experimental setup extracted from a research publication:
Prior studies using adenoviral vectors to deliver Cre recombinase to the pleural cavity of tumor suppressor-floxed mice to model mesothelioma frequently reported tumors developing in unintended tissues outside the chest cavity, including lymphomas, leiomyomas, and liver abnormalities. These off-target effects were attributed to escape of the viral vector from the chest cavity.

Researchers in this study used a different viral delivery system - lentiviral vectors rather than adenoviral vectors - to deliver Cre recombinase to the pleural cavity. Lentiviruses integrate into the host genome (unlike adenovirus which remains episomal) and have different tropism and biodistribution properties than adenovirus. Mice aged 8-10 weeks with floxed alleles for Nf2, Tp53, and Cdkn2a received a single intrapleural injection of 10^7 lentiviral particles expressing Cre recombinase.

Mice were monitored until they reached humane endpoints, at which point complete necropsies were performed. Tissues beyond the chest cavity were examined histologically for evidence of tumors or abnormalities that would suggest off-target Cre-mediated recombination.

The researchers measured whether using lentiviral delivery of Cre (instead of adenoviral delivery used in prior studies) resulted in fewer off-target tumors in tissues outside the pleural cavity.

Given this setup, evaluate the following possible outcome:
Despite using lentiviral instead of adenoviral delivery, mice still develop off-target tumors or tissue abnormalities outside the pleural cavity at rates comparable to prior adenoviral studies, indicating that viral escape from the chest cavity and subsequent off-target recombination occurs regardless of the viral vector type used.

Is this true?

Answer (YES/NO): NO